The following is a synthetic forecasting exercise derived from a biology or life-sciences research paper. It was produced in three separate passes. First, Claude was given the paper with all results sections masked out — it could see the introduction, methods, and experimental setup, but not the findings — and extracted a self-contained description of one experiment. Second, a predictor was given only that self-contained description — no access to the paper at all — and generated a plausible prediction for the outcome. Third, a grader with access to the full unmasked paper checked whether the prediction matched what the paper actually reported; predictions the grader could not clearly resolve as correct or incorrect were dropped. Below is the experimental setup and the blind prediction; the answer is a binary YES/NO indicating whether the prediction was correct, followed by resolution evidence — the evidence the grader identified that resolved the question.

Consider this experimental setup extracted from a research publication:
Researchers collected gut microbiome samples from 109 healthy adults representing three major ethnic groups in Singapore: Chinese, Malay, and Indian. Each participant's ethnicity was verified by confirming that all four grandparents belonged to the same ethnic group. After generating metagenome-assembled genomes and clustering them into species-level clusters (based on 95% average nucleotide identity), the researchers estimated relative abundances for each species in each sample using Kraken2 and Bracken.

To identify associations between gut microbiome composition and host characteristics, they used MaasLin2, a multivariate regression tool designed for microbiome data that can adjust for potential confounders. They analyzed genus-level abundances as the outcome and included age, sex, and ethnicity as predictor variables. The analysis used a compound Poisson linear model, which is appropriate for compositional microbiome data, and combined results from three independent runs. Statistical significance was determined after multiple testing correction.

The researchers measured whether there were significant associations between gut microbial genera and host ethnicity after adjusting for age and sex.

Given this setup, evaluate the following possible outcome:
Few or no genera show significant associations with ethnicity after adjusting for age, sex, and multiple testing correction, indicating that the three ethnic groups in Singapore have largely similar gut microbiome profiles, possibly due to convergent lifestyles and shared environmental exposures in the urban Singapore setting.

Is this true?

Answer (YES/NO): NO